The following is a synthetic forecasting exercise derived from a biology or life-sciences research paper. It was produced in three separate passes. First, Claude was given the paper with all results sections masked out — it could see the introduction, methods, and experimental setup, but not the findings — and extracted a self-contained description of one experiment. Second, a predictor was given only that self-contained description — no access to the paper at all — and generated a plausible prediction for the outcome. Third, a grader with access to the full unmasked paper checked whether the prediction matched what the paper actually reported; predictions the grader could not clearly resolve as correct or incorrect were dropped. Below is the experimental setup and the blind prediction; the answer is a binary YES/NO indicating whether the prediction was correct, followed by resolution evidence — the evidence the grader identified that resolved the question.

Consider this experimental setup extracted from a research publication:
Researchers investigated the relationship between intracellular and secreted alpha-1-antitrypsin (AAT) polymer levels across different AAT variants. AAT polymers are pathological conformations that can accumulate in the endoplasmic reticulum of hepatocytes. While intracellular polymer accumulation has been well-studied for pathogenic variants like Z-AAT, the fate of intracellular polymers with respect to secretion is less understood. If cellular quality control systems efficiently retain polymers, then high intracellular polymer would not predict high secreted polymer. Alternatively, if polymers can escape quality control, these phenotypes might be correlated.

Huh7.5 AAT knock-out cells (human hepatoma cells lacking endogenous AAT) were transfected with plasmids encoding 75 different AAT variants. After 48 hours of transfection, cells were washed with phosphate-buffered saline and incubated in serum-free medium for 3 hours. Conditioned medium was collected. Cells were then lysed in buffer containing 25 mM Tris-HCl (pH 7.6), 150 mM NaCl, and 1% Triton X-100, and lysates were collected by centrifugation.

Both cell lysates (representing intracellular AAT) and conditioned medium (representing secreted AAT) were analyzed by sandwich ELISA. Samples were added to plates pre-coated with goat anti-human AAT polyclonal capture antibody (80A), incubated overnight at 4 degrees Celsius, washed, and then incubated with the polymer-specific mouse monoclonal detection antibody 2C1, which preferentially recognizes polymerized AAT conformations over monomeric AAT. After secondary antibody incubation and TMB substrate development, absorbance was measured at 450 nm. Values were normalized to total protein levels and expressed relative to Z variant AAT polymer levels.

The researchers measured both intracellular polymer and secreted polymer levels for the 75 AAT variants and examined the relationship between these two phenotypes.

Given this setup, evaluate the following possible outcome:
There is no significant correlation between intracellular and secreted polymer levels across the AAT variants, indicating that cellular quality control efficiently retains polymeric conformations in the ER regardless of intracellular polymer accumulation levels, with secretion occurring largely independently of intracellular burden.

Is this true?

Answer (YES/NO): NO